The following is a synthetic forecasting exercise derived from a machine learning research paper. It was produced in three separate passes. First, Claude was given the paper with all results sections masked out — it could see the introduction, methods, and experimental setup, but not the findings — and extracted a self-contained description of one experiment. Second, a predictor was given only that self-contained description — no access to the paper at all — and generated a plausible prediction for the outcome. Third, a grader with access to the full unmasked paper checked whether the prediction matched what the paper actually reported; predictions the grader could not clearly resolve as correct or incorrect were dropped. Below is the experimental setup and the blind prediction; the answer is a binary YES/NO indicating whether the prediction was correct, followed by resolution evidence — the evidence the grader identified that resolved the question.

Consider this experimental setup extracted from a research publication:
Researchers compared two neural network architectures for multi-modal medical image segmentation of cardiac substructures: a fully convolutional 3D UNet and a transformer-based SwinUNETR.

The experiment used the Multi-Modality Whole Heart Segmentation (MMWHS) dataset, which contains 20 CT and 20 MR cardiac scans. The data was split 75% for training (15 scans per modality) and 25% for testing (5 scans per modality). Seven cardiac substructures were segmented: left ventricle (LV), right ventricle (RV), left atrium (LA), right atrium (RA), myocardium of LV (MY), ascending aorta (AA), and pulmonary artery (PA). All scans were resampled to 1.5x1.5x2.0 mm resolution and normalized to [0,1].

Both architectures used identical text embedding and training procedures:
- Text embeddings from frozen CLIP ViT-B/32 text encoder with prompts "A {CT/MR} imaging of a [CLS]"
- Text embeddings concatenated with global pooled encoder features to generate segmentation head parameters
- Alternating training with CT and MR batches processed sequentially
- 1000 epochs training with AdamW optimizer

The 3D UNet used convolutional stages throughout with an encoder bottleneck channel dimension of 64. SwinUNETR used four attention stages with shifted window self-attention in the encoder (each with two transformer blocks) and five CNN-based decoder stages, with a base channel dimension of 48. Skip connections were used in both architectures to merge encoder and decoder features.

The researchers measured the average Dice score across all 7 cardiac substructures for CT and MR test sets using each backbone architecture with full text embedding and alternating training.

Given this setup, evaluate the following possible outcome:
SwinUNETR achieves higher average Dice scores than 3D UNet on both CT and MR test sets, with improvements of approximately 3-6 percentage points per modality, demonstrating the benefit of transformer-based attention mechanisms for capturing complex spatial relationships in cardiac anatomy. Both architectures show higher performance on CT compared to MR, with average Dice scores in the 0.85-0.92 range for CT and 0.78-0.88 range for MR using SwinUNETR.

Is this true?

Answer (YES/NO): NO